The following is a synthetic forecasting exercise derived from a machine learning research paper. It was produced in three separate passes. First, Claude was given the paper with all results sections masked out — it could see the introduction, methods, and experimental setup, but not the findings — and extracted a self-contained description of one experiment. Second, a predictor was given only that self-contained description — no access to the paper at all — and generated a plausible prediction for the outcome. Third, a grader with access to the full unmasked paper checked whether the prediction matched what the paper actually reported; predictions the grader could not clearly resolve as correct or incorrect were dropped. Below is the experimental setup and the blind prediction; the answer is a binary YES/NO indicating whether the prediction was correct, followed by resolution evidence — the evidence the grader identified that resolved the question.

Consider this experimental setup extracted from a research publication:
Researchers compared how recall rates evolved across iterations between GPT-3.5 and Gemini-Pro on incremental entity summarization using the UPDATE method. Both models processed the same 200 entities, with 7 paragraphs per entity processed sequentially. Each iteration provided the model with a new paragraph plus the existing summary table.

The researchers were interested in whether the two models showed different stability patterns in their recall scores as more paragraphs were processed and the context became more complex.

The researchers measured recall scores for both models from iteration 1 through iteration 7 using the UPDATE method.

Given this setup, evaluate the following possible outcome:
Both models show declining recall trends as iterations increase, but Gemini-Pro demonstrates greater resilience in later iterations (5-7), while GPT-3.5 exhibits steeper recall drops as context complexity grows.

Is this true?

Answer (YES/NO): NO